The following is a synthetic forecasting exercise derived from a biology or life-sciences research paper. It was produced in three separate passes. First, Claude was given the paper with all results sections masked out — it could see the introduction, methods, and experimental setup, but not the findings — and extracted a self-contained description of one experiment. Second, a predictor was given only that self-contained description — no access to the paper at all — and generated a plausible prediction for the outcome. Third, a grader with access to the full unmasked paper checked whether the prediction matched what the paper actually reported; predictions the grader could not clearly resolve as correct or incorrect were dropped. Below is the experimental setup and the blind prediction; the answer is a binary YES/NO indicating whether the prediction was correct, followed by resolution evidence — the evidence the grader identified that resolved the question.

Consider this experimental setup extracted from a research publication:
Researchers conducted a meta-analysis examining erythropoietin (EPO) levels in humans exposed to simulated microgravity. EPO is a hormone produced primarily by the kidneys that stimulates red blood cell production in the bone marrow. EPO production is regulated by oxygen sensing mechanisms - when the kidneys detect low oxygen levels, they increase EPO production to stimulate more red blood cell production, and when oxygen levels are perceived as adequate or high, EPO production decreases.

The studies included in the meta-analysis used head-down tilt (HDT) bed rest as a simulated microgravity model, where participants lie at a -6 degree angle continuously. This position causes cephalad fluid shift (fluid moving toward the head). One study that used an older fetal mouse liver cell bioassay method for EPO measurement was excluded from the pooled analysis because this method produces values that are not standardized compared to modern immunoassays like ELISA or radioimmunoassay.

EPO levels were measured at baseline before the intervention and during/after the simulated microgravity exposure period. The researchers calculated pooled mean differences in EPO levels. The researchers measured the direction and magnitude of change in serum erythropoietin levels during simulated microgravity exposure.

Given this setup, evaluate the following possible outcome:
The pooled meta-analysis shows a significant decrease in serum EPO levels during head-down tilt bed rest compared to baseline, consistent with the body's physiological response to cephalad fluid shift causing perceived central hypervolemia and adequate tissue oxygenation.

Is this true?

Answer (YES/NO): YES